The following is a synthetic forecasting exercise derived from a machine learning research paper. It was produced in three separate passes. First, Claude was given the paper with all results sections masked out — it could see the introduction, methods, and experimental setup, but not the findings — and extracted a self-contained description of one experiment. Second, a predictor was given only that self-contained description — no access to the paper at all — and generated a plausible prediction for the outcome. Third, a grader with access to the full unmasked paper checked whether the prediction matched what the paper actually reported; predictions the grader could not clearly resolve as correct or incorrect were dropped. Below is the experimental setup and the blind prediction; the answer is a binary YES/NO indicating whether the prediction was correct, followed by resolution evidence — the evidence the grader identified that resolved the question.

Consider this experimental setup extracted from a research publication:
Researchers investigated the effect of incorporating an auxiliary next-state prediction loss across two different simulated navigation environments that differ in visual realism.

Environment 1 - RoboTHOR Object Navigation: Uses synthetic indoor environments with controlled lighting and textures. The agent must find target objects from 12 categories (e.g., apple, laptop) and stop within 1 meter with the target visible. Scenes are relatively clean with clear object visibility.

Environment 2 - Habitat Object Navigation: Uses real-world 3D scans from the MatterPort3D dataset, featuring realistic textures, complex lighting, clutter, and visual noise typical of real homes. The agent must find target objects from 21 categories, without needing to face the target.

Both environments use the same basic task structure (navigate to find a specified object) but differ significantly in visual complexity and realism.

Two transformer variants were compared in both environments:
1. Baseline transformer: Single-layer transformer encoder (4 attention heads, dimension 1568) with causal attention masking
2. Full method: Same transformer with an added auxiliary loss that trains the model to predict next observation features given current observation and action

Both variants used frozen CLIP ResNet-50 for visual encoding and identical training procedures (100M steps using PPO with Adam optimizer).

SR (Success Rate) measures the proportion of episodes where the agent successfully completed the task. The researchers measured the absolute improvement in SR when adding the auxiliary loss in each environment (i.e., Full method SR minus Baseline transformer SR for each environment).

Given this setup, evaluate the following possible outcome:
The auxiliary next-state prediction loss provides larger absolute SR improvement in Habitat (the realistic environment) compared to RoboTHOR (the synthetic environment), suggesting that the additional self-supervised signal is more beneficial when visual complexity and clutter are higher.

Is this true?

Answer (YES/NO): NO